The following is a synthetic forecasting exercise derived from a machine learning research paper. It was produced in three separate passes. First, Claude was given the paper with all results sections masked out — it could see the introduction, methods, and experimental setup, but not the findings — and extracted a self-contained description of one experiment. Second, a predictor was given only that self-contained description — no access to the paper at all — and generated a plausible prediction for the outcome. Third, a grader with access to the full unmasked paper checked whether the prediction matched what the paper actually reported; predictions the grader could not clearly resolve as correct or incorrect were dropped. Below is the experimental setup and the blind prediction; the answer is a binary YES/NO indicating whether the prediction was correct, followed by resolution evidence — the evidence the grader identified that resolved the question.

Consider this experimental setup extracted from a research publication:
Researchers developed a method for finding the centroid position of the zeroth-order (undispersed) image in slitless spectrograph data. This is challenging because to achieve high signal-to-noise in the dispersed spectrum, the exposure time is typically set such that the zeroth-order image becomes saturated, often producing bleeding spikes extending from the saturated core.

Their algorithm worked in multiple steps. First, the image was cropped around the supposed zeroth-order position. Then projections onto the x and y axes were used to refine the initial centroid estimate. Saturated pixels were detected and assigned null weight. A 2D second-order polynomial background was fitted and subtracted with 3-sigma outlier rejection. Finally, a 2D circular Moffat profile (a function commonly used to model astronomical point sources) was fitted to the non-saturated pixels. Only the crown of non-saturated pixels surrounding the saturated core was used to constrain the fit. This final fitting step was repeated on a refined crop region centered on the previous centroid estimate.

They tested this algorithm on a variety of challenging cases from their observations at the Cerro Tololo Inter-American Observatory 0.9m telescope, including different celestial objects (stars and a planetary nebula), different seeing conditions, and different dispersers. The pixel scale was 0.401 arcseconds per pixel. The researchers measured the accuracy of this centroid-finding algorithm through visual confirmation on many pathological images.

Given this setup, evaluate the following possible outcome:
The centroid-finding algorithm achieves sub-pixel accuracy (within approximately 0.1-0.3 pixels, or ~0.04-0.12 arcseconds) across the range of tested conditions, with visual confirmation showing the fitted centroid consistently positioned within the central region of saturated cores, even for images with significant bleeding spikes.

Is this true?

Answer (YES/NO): NO